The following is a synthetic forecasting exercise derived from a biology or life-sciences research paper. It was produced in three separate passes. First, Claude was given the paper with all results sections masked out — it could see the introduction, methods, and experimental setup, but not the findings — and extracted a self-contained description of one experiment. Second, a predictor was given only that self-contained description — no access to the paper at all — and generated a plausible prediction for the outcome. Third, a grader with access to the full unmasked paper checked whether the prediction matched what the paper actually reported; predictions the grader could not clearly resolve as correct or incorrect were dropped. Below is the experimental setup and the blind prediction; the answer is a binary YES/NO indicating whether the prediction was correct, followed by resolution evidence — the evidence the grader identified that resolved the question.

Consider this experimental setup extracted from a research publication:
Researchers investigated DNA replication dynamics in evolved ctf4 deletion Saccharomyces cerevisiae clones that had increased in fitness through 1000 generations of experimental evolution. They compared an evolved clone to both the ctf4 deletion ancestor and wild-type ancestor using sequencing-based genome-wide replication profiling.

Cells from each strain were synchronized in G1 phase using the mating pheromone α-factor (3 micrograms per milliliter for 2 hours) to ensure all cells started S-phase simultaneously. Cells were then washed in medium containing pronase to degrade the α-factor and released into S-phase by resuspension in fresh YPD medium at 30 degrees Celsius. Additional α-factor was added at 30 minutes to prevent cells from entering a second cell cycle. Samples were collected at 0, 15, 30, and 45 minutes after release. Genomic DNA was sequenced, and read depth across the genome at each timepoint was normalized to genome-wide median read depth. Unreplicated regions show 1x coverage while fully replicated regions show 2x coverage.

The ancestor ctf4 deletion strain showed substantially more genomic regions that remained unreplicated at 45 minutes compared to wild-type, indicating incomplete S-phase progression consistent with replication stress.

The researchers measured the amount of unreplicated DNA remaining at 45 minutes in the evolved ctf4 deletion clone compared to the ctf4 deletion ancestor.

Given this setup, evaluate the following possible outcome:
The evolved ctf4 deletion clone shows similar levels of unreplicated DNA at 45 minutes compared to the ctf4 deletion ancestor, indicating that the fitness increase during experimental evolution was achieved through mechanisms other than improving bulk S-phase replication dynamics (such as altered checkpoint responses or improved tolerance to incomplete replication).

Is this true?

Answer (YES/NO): NO